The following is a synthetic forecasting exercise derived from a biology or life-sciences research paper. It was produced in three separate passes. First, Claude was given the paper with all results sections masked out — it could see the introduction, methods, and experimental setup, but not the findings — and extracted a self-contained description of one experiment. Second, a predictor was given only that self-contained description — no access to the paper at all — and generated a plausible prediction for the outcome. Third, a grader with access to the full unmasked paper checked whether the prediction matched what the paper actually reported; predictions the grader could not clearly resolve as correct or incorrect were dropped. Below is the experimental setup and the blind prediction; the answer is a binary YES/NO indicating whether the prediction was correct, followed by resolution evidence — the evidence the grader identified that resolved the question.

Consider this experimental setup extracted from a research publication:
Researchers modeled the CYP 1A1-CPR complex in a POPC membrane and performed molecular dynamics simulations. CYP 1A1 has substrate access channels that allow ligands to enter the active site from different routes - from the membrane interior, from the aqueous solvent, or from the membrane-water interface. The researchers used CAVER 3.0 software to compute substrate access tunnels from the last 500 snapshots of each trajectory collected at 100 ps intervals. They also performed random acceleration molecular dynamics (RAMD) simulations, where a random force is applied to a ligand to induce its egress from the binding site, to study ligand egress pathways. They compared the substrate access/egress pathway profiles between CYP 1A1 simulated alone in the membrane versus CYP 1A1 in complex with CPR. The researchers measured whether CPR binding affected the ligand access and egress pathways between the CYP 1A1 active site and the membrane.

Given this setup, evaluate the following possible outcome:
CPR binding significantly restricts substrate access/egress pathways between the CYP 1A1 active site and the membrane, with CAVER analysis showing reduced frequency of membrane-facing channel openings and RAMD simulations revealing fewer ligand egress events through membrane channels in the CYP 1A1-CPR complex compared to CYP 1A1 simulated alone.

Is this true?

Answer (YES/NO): NO